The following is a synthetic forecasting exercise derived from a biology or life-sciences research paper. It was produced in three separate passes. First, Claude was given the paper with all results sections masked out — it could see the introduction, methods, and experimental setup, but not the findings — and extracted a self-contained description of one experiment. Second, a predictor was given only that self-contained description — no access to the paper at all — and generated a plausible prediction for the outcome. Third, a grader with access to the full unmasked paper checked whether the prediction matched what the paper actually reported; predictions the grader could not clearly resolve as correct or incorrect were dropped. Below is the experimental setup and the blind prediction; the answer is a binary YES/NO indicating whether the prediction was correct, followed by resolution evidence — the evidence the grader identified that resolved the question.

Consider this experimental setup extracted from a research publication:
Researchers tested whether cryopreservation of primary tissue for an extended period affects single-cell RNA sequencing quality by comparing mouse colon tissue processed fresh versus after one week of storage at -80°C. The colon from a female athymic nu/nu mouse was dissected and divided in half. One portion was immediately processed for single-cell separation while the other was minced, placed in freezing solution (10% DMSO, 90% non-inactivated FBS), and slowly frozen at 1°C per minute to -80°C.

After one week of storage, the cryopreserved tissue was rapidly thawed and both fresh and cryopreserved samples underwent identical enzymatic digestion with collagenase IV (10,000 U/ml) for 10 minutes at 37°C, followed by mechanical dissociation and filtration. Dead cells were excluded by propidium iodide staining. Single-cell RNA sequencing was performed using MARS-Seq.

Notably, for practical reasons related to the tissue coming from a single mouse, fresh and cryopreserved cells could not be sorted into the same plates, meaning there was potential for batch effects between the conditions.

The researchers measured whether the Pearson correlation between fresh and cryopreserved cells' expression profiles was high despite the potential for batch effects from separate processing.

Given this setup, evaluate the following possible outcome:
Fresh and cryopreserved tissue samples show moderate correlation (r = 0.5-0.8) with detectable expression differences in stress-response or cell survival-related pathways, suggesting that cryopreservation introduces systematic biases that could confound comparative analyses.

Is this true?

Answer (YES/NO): NO